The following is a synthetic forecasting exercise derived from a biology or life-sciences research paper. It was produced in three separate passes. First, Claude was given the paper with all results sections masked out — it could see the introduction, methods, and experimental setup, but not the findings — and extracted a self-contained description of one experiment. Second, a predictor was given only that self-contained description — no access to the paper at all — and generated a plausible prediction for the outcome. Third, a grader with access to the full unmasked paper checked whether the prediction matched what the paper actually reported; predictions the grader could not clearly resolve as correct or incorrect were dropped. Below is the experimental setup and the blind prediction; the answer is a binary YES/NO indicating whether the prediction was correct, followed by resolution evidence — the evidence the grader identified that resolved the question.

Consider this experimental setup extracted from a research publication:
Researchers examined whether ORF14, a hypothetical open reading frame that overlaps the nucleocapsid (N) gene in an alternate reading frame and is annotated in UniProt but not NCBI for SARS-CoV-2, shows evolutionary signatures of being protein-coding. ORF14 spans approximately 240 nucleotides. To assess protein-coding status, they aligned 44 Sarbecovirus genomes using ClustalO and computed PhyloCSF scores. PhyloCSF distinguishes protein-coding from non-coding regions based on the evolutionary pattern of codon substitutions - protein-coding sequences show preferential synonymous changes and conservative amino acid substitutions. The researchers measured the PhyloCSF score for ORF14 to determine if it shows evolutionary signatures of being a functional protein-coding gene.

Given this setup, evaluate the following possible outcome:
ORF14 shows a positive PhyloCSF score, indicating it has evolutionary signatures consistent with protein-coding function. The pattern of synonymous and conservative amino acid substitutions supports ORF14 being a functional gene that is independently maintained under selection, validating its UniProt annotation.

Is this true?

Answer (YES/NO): NO